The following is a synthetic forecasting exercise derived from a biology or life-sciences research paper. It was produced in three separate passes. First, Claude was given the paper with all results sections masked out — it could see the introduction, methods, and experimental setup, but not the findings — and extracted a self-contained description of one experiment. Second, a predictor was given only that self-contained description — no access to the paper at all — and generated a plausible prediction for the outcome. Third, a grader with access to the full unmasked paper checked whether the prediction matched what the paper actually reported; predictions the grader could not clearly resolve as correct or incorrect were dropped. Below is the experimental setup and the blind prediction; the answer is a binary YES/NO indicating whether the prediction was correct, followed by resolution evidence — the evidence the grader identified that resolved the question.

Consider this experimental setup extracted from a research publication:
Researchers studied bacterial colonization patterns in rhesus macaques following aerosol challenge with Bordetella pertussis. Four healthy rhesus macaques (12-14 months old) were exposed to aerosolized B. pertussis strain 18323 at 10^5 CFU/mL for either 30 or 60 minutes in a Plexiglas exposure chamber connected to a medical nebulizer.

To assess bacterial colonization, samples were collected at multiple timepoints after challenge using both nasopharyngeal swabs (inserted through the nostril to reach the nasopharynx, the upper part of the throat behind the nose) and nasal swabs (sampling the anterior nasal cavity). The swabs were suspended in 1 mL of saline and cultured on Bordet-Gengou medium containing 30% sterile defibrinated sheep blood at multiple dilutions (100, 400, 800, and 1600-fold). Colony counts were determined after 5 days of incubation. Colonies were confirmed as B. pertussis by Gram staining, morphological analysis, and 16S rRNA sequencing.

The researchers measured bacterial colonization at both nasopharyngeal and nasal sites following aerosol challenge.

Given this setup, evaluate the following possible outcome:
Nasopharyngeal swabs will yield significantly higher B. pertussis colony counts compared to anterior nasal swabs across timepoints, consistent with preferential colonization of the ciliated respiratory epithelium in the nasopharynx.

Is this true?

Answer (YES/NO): YES